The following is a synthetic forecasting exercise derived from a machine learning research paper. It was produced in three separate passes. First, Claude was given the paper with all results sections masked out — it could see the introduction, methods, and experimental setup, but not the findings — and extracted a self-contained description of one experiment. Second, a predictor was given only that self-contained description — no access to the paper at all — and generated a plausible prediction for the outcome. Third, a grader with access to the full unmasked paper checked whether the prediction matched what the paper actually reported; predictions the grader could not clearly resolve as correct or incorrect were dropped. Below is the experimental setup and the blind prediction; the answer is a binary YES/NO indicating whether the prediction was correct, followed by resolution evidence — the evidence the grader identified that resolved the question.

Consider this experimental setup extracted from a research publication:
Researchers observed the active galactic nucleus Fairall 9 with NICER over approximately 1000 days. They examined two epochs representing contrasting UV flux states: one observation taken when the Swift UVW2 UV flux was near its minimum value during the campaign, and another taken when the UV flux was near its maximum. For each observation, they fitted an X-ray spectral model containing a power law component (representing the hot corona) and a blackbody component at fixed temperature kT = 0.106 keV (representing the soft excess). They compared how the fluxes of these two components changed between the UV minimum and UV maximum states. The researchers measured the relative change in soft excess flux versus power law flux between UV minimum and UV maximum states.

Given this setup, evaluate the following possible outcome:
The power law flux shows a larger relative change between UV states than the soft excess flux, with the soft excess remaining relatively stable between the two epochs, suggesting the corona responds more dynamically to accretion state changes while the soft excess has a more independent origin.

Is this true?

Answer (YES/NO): NO